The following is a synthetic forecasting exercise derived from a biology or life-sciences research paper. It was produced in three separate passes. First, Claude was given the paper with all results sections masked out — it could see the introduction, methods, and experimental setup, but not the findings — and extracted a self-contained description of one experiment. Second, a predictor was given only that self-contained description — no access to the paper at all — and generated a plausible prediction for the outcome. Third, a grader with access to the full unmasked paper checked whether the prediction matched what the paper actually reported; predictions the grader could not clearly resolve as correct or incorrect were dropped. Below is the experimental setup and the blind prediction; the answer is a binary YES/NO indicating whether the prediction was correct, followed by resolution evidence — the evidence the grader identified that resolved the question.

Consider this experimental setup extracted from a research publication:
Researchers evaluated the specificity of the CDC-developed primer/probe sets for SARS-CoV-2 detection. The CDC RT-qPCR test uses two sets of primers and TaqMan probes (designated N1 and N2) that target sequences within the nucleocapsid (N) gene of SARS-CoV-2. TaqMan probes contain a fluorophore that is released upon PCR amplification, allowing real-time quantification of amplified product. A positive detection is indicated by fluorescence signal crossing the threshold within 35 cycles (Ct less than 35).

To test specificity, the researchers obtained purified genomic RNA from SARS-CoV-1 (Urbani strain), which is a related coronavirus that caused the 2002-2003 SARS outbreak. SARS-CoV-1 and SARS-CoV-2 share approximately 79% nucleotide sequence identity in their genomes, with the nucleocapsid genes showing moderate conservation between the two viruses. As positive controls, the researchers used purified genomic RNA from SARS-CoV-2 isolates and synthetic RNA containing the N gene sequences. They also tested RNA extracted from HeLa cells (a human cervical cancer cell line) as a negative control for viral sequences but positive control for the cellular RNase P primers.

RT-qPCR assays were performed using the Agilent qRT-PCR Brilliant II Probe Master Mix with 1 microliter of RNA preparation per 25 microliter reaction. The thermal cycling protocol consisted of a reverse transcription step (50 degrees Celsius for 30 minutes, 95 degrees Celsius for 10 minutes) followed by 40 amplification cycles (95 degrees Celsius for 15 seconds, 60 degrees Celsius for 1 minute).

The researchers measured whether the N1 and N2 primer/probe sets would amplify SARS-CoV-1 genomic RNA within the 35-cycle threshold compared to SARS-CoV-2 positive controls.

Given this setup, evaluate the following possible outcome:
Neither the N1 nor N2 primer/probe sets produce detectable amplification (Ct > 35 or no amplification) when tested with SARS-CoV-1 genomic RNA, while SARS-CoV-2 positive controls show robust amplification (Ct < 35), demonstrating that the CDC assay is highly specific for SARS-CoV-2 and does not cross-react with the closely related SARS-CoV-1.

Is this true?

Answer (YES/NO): YES